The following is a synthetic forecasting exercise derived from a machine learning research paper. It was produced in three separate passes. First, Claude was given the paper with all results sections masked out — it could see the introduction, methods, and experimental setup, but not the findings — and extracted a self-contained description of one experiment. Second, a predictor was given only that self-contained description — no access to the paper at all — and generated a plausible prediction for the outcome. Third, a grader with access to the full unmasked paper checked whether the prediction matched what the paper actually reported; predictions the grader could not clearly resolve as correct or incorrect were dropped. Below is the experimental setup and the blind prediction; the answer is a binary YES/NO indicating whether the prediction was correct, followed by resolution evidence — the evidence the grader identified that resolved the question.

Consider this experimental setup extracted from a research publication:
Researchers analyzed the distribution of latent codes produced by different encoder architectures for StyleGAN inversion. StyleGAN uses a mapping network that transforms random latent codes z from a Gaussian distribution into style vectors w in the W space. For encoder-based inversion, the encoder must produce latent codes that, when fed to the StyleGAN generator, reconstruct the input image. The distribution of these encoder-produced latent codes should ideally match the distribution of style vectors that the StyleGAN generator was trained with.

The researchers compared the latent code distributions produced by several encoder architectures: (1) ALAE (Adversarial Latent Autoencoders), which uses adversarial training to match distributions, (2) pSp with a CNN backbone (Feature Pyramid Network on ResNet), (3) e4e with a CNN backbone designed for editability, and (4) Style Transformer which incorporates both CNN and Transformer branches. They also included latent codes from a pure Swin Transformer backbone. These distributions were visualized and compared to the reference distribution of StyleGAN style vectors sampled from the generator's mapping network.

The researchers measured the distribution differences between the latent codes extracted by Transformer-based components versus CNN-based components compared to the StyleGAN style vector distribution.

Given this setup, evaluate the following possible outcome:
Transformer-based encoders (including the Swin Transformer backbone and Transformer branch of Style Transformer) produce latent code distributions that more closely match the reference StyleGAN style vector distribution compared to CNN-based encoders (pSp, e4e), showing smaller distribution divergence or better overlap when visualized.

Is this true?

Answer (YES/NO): NO